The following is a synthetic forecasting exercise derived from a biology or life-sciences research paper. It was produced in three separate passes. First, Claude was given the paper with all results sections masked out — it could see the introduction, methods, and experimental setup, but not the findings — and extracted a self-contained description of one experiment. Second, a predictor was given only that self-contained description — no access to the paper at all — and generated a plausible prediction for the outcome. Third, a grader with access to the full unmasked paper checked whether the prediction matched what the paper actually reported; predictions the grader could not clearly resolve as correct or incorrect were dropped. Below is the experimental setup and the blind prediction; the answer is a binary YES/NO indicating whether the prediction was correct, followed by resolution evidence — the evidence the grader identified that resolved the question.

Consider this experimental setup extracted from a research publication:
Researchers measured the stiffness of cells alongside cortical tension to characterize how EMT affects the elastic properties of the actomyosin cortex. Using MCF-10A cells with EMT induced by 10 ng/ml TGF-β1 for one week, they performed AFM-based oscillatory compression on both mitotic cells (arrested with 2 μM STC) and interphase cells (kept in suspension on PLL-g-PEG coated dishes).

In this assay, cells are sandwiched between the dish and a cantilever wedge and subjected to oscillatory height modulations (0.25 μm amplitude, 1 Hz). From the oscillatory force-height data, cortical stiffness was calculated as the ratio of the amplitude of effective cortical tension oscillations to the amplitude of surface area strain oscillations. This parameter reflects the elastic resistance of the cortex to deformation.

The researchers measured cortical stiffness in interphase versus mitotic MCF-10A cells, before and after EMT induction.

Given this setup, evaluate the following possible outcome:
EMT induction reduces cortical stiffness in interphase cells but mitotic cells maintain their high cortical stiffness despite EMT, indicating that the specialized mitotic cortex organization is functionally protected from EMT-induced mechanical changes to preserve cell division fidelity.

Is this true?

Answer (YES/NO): NO